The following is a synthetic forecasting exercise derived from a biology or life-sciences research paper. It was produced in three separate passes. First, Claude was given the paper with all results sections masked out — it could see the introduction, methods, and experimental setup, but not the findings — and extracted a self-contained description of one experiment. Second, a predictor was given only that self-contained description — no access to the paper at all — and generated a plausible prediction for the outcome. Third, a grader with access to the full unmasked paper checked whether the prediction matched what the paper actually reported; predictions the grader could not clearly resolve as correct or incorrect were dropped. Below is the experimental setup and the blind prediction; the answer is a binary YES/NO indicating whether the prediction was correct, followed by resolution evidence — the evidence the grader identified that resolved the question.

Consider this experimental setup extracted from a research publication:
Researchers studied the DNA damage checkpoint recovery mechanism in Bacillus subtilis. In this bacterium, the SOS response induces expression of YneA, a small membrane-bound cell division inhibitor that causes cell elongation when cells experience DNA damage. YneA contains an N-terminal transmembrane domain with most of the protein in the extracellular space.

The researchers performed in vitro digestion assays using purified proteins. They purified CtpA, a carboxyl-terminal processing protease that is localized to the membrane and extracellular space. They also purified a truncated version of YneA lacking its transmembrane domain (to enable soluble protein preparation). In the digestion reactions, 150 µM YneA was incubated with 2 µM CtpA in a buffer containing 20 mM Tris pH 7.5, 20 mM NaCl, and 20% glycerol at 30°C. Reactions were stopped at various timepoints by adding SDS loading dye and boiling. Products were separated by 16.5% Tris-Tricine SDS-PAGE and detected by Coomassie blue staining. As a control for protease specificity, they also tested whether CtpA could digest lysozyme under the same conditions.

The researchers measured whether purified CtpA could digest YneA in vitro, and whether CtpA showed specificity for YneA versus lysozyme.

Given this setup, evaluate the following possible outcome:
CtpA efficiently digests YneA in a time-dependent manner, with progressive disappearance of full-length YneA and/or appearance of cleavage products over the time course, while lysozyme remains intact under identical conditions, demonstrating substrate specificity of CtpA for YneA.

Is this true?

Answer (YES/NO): YES